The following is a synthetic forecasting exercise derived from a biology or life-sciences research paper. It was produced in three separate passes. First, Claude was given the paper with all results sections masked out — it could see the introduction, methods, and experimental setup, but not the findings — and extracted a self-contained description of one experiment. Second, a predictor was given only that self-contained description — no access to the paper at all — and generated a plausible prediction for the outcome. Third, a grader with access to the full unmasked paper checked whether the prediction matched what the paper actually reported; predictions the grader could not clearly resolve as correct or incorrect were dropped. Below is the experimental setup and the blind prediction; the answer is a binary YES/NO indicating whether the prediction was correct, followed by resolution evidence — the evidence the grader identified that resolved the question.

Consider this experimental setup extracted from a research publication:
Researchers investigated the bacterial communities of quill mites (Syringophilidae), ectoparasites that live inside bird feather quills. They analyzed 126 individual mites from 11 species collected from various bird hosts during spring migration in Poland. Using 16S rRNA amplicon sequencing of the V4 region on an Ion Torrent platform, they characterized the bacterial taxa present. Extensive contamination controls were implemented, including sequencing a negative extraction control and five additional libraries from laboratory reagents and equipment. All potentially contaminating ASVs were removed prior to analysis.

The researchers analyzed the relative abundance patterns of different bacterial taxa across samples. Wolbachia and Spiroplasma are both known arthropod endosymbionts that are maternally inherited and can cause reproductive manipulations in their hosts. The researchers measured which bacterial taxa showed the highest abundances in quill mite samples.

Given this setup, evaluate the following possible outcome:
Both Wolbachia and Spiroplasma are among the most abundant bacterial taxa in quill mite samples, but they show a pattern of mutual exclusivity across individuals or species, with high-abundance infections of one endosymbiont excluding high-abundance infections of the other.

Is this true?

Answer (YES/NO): YES